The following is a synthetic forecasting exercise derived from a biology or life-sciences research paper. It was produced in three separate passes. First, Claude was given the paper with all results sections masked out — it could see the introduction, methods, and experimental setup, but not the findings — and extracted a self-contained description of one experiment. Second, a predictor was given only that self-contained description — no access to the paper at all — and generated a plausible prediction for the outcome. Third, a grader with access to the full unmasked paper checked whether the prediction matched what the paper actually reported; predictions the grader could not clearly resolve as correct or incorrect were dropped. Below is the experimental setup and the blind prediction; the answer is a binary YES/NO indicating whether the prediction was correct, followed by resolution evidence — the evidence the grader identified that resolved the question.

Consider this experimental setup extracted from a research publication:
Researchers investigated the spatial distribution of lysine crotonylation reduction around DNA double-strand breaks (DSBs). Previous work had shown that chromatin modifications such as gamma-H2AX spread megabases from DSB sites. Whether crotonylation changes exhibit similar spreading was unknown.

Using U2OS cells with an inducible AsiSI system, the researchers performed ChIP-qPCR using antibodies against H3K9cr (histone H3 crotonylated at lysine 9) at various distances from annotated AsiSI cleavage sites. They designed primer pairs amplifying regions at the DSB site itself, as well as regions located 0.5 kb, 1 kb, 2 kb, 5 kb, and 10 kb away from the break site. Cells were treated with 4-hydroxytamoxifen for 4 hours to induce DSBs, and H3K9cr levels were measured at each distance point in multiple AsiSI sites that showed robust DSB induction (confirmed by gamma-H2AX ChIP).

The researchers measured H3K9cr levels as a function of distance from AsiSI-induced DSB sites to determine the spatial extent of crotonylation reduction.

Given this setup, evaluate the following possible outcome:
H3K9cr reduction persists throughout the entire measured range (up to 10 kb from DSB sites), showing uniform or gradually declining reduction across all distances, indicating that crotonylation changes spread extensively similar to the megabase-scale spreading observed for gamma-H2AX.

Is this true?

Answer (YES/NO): NO